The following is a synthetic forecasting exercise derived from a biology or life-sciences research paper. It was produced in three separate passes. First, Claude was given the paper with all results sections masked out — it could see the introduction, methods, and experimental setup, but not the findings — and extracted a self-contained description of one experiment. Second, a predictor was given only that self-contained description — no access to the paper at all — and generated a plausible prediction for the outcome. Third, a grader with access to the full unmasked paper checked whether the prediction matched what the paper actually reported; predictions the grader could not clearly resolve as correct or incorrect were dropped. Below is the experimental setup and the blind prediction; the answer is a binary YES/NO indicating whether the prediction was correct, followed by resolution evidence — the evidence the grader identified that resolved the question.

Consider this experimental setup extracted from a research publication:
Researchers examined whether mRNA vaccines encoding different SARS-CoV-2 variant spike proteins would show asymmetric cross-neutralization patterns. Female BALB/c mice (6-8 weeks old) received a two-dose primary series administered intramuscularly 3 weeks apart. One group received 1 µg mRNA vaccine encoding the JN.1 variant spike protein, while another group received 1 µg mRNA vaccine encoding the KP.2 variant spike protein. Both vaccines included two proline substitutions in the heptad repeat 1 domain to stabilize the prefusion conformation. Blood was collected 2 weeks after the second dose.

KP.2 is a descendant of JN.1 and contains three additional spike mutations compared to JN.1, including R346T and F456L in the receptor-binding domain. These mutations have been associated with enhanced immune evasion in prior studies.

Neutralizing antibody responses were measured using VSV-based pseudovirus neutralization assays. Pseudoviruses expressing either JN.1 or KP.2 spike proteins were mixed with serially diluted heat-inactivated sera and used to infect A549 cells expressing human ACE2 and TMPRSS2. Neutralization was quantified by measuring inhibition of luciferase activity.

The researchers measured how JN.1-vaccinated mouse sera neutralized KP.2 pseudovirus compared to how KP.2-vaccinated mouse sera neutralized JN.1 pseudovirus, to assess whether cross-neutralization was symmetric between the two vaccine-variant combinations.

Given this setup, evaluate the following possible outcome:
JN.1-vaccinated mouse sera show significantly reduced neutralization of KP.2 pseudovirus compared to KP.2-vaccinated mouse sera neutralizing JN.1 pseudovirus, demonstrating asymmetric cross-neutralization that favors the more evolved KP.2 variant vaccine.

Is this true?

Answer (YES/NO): YES